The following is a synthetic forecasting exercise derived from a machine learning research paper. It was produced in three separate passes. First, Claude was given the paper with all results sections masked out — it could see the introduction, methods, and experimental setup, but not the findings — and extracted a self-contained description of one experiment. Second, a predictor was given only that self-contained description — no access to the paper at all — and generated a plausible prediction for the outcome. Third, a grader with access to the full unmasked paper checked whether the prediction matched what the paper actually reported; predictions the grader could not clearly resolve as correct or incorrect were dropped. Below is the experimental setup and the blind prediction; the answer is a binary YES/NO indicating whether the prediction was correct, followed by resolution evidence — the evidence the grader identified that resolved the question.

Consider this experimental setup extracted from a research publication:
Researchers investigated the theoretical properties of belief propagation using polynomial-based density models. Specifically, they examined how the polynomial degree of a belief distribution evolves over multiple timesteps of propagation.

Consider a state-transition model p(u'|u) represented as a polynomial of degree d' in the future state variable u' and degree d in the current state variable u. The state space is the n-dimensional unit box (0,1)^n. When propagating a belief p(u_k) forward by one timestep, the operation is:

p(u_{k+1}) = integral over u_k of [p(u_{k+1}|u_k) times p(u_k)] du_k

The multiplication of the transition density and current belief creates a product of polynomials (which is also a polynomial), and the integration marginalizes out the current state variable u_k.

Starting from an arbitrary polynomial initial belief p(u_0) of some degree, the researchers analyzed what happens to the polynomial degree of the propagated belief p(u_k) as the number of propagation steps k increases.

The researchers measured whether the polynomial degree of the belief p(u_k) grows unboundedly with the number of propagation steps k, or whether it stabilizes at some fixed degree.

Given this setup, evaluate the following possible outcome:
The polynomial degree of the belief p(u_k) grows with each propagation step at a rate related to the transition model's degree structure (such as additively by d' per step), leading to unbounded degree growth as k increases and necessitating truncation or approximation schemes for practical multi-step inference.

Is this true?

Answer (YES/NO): NO